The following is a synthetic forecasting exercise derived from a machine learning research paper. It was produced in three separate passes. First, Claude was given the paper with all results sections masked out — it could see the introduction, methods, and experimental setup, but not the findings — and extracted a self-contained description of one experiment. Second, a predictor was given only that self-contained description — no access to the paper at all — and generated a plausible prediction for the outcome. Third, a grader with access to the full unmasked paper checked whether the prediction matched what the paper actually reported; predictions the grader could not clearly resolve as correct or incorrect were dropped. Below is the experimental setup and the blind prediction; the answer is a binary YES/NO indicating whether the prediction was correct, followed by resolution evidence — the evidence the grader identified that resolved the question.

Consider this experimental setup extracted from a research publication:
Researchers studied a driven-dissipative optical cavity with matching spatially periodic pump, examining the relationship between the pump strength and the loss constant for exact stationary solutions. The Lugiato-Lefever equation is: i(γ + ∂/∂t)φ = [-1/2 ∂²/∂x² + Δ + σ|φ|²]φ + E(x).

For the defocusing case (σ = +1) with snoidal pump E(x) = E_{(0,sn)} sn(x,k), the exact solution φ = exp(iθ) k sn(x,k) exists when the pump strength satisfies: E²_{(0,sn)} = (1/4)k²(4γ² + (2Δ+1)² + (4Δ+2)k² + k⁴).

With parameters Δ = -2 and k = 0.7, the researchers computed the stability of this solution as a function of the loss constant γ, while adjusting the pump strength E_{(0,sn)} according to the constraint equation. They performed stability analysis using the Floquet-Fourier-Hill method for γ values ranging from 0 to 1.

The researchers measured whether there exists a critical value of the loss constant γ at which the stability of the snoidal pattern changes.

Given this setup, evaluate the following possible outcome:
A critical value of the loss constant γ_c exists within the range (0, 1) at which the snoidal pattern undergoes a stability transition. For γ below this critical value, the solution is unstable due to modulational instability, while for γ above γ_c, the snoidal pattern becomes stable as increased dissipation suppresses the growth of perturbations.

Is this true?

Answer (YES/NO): YES